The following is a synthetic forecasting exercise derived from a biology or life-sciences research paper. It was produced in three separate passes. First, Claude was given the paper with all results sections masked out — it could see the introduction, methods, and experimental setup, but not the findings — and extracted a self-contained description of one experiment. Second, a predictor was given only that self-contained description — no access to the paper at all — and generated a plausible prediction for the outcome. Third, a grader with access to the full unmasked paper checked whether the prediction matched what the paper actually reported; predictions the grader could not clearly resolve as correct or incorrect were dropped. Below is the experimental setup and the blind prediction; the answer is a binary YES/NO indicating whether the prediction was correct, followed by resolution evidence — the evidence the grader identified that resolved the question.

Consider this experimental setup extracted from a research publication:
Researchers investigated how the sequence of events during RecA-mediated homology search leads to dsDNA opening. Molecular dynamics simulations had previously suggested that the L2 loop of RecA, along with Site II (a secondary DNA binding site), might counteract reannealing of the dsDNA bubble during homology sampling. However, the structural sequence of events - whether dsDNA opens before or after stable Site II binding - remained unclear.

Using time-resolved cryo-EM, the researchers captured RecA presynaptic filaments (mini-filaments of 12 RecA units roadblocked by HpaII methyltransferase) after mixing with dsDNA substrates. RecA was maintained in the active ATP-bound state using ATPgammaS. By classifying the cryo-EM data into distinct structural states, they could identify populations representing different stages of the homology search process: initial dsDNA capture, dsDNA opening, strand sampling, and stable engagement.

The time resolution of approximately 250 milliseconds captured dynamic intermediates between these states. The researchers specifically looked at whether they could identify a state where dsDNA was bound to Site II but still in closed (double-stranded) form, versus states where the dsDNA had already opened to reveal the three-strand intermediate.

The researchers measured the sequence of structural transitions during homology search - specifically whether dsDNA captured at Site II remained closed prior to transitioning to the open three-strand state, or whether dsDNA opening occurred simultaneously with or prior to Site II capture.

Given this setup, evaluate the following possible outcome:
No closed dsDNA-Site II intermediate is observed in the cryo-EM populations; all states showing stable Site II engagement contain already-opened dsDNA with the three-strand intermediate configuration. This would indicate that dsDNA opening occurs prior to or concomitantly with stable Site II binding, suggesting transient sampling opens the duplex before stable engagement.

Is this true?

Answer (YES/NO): NO